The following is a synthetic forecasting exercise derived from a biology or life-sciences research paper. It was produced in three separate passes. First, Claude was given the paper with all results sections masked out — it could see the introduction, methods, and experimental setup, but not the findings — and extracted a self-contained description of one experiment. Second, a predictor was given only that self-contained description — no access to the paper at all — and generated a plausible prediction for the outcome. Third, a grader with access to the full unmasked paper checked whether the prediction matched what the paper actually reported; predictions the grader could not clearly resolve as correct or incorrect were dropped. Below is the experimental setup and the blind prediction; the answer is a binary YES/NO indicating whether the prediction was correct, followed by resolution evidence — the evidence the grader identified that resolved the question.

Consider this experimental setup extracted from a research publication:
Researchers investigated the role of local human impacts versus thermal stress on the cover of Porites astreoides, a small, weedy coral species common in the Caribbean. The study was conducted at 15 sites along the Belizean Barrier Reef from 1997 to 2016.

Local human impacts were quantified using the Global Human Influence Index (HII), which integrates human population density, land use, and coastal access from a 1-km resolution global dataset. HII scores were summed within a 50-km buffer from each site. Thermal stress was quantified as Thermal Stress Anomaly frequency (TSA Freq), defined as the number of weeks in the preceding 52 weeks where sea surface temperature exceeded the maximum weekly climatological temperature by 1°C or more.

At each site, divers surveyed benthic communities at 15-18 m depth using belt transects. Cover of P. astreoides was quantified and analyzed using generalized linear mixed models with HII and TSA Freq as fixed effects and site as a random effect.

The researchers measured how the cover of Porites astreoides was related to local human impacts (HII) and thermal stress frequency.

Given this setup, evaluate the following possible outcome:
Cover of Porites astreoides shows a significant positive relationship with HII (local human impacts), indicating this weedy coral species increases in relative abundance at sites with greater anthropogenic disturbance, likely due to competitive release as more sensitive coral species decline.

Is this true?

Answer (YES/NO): YES